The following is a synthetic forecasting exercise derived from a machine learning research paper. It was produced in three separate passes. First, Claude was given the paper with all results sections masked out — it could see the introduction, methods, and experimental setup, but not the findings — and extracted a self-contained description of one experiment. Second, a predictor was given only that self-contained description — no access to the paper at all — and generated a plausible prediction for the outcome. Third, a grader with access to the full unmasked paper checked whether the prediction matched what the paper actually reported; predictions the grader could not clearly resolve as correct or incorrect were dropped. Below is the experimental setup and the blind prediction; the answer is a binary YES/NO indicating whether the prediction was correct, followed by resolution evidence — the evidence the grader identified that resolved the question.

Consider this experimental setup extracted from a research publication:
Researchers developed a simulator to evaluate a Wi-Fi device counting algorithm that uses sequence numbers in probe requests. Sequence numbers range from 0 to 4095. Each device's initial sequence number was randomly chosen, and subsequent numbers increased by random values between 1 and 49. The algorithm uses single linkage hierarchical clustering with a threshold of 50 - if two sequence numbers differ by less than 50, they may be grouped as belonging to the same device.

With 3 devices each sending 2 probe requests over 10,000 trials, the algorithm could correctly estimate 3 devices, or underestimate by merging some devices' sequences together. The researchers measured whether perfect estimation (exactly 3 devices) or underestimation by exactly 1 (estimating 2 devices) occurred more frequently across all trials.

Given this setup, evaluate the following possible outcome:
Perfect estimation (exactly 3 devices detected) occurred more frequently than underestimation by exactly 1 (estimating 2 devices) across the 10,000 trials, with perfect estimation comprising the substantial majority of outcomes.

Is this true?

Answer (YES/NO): YES